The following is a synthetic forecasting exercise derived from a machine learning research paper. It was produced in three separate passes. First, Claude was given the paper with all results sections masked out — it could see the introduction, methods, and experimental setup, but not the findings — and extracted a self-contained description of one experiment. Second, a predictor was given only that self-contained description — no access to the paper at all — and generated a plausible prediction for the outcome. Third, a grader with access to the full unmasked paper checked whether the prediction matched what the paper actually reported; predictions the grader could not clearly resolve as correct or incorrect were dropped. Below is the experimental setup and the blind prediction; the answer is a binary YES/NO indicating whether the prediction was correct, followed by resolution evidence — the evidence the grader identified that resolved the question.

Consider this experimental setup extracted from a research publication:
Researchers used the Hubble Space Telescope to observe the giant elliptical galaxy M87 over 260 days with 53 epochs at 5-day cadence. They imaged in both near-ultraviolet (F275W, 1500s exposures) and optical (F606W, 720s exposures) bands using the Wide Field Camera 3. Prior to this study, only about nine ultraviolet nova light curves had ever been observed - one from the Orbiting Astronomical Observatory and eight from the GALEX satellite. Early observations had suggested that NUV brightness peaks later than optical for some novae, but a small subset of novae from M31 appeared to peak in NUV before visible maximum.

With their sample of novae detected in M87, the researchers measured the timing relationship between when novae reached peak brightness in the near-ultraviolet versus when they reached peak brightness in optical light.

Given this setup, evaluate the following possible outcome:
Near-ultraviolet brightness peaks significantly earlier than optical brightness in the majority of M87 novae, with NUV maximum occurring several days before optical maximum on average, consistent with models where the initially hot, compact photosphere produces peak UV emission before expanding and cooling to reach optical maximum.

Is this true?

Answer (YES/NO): NO